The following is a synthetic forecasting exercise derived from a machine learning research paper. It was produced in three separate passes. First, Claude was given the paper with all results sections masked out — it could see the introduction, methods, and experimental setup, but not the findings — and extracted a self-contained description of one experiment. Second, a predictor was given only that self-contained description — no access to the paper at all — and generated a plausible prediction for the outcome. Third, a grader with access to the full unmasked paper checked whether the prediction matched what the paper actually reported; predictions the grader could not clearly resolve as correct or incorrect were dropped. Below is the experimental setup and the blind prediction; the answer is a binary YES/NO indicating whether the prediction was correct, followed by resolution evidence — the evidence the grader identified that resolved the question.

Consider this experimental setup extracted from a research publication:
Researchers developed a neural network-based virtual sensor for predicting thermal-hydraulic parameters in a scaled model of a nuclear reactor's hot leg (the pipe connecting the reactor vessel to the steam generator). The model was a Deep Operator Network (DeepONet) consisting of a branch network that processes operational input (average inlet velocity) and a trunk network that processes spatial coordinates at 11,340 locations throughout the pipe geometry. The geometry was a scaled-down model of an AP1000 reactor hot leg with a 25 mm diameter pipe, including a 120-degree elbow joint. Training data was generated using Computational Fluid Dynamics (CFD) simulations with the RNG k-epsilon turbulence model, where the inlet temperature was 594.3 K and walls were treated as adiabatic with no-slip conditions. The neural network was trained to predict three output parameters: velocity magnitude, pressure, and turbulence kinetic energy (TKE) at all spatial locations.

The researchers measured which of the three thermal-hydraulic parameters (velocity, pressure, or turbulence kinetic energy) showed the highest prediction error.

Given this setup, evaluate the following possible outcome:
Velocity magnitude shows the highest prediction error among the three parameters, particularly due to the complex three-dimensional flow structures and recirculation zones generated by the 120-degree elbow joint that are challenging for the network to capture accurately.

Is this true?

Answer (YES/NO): NO